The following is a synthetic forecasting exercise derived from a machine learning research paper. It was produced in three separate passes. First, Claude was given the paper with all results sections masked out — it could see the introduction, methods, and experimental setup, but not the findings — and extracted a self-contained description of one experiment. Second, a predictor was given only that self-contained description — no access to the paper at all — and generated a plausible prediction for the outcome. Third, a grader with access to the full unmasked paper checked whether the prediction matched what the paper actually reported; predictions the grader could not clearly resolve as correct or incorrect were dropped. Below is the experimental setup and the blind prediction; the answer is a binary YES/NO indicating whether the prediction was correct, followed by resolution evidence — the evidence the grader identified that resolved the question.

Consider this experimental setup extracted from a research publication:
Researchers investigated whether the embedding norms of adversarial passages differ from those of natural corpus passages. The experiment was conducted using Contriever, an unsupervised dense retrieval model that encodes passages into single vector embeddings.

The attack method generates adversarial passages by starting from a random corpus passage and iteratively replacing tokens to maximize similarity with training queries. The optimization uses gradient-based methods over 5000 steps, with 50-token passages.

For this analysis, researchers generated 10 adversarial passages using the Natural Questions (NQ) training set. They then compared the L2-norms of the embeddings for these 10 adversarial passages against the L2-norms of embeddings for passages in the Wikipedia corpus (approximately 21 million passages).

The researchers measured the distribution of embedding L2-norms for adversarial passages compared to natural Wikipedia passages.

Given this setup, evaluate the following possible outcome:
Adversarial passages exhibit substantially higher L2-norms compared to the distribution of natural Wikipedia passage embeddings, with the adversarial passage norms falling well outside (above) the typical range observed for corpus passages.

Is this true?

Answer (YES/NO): YES